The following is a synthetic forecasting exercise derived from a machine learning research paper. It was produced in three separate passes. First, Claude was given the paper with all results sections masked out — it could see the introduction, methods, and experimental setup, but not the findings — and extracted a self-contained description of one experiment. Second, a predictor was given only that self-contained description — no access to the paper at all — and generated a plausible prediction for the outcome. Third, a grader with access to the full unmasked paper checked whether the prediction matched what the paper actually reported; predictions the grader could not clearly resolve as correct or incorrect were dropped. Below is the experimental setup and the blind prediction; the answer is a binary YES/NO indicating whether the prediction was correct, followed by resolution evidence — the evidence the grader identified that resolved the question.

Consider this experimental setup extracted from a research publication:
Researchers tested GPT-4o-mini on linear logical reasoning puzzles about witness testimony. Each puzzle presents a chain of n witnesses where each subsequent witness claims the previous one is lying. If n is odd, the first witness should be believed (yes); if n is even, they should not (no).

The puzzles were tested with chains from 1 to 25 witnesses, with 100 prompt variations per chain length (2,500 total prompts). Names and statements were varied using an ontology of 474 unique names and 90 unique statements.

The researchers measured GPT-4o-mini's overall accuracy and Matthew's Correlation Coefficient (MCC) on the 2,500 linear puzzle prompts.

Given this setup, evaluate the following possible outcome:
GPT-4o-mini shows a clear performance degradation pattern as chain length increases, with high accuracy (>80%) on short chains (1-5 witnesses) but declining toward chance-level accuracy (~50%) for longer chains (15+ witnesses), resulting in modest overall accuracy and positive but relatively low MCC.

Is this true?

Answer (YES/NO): NO